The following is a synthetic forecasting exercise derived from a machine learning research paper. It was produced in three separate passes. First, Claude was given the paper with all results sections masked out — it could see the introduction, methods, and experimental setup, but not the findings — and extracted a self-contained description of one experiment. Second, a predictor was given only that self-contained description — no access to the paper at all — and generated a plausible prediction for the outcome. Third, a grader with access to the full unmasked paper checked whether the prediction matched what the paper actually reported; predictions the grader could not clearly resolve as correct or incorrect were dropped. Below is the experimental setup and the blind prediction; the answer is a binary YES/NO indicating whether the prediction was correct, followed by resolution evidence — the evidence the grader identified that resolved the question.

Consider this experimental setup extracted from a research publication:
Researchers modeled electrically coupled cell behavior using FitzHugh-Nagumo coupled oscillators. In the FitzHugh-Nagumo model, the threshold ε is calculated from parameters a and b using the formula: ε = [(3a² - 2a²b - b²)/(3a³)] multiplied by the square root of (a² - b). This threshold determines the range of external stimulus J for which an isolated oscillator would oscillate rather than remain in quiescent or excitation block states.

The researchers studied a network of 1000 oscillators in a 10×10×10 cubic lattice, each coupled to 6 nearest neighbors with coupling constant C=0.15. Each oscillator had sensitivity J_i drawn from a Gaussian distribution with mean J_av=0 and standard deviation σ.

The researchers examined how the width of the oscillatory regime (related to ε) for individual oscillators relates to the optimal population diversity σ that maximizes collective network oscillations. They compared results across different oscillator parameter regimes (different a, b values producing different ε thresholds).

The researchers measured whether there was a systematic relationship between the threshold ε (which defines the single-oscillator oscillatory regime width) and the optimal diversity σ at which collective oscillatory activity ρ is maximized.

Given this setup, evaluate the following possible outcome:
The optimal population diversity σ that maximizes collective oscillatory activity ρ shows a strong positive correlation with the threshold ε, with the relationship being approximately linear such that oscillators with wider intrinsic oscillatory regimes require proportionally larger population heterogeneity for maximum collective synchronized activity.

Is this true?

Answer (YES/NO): NO